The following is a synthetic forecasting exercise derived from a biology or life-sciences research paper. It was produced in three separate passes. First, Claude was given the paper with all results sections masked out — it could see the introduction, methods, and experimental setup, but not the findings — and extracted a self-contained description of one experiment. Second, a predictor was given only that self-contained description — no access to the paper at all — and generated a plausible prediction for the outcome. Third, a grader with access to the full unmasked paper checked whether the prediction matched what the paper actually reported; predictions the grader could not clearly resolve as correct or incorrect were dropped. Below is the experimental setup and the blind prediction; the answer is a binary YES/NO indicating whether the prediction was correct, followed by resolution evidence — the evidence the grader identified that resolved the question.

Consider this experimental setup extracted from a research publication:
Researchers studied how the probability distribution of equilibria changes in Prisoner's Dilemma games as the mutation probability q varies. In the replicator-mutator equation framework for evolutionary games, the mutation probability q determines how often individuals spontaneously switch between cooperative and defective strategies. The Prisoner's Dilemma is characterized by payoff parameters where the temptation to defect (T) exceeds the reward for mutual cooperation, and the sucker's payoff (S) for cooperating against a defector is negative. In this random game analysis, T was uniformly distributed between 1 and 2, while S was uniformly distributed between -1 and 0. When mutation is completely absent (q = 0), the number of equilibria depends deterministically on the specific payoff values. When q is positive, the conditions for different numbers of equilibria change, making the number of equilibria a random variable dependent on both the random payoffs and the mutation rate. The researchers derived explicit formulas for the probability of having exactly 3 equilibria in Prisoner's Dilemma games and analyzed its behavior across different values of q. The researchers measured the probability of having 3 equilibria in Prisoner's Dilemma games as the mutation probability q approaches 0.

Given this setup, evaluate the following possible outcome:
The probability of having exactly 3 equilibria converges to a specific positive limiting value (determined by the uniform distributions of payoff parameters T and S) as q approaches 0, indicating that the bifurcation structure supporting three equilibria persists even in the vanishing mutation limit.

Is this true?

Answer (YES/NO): NO